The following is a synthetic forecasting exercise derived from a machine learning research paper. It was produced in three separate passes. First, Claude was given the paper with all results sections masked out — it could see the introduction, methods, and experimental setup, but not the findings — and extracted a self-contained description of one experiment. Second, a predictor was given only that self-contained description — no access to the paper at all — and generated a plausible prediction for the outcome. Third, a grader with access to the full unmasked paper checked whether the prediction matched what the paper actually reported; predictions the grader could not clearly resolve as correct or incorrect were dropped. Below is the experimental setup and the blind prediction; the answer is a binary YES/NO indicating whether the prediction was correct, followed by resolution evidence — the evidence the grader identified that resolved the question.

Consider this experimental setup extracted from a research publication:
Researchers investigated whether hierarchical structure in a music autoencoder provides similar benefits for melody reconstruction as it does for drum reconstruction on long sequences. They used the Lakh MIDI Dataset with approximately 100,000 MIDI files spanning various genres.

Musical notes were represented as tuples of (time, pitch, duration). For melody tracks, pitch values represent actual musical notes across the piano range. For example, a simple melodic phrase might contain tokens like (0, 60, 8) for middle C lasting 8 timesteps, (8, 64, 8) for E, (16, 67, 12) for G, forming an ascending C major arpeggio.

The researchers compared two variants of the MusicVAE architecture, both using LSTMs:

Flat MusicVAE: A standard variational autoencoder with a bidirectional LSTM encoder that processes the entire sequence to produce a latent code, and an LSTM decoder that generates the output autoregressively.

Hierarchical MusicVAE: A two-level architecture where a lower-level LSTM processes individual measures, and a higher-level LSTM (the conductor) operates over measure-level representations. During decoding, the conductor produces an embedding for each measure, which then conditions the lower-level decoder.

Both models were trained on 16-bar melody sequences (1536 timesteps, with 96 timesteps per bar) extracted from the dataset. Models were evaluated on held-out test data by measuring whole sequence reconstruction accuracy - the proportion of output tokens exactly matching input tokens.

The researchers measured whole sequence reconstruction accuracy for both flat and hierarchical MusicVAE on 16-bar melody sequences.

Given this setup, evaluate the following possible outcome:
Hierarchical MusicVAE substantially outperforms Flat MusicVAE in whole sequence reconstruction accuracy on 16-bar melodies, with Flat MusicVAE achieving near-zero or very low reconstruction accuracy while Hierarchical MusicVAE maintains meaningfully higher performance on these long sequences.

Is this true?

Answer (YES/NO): NO